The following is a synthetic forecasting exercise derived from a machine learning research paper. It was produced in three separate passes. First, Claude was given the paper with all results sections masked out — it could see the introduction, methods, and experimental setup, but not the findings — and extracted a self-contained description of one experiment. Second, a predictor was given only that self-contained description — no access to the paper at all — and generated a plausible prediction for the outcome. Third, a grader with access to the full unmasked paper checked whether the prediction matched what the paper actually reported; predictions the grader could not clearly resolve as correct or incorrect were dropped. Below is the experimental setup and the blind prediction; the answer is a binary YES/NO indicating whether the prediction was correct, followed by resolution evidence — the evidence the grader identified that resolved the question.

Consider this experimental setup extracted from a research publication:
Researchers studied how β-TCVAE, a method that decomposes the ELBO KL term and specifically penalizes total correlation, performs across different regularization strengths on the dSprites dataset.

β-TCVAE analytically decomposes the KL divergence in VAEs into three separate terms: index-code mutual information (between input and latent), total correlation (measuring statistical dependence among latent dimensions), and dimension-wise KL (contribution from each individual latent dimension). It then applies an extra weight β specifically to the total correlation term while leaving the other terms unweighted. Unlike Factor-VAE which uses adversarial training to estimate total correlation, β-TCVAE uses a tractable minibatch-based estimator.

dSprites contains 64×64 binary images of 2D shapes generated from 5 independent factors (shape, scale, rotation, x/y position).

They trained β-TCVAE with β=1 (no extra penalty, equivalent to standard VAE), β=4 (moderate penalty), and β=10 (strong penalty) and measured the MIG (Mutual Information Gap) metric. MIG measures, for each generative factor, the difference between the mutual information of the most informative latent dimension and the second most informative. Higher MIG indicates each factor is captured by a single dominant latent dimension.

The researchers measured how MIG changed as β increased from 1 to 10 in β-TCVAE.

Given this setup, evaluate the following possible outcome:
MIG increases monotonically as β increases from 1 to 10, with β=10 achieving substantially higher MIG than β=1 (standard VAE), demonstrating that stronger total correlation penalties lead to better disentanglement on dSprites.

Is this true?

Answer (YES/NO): YES